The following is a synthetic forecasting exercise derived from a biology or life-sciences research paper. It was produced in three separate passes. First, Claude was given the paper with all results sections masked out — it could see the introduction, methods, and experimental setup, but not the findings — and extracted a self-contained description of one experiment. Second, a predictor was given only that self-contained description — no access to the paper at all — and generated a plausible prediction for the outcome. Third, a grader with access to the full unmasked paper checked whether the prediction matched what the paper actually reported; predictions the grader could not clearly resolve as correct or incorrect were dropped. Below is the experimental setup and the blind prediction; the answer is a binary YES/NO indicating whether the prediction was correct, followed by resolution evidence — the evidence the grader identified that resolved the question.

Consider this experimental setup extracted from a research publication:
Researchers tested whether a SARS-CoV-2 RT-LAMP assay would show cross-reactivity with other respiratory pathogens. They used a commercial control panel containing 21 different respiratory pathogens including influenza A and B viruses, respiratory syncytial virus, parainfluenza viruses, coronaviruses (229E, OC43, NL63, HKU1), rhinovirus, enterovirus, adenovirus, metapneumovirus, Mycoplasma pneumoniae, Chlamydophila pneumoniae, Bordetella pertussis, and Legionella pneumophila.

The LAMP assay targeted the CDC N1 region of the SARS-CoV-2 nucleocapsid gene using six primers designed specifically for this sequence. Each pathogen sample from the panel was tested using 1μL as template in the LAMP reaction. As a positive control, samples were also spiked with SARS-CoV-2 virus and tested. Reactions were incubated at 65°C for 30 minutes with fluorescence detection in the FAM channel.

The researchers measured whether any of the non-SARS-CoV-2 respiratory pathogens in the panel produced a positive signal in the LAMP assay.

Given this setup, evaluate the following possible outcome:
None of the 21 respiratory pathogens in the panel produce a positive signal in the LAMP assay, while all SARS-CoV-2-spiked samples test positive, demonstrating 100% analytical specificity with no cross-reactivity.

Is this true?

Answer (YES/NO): YES